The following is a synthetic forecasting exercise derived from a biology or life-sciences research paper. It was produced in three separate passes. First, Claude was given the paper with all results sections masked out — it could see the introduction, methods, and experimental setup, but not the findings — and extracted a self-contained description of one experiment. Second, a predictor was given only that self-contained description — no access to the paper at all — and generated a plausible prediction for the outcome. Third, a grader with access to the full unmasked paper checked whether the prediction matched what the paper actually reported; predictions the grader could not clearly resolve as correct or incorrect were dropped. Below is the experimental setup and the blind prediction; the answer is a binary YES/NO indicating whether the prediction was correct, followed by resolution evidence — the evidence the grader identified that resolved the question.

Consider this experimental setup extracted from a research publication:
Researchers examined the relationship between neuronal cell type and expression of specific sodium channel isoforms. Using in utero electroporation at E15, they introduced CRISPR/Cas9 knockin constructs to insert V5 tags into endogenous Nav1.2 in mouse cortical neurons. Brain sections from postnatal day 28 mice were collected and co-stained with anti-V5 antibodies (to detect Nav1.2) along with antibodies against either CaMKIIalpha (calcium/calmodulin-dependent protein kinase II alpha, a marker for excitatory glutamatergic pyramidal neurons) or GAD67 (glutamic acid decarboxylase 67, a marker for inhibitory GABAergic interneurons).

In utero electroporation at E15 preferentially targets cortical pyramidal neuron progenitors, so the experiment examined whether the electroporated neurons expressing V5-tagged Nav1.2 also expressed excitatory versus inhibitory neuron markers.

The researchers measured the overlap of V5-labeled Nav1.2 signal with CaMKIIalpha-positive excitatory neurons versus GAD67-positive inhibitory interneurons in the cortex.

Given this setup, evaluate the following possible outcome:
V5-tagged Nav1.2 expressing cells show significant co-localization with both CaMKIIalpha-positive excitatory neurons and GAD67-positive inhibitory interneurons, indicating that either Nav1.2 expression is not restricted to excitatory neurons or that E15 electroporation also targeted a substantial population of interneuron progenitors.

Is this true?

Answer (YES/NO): NO